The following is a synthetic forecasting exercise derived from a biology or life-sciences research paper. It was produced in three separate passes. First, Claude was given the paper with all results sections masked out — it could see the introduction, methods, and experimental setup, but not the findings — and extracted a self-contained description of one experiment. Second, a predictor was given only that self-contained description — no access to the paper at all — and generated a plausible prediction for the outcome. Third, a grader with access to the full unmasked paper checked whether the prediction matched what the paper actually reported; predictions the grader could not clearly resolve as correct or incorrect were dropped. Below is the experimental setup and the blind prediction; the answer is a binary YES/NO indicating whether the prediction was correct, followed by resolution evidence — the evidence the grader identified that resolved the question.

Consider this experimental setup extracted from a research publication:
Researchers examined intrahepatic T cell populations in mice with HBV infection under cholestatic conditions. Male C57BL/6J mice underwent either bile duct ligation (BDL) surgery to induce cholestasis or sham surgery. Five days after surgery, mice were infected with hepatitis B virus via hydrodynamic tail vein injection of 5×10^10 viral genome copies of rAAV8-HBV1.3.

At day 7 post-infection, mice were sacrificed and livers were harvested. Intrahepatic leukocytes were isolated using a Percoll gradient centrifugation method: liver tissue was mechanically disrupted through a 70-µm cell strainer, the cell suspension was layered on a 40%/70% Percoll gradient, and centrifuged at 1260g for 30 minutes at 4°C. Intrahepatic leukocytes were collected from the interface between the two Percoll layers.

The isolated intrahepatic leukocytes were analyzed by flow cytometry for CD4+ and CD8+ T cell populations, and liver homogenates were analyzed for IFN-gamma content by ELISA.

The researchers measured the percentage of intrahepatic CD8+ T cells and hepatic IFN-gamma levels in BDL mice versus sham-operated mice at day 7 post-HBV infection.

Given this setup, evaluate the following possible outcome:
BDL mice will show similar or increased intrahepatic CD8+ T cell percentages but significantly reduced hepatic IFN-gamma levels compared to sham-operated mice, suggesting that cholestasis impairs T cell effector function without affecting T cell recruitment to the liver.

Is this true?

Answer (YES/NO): NO